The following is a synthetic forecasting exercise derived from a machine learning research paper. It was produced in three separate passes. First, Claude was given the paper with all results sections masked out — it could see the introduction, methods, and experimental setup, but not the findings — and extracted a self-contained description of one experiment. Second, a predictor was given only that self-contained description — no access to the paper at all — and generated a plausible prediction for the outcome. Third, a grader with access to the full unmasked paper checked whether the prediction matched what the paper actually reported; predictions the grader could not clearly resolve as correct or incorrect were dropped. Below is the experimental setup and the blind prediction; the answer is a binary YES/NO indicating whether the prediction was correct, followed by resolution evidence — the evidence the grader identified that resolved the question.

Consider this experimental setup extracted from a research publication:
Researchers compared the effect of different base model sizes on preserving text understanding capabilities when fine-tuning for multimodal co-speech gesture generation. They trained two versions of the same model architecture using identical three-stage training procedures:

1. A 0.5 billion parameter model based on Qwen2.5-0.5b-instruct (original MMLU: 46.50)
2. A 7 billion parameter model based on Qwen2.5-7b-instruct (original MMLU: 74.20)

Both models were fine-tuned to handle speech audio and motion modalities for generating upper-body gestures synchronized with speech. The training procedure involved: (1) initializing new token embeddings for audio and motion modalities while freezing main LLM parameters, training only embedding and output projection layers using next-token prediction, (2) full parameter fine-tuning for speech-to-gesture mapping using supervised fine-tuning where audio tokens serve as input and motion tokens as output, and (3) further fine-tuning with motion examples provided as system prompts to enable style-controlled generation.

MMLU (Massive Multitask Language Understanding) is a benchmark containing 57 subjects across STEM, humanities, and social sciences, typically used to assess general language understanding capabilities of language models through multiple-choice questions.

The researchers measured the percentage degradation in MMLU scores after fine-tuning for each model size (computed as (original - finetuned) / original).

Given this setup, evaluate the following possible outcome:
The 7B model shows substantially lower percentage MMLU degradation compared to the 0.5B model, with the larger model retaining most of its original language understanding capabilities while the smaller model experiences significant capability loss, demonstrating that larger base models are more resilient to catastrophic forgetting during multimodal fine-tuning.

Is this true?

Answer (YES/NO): NO